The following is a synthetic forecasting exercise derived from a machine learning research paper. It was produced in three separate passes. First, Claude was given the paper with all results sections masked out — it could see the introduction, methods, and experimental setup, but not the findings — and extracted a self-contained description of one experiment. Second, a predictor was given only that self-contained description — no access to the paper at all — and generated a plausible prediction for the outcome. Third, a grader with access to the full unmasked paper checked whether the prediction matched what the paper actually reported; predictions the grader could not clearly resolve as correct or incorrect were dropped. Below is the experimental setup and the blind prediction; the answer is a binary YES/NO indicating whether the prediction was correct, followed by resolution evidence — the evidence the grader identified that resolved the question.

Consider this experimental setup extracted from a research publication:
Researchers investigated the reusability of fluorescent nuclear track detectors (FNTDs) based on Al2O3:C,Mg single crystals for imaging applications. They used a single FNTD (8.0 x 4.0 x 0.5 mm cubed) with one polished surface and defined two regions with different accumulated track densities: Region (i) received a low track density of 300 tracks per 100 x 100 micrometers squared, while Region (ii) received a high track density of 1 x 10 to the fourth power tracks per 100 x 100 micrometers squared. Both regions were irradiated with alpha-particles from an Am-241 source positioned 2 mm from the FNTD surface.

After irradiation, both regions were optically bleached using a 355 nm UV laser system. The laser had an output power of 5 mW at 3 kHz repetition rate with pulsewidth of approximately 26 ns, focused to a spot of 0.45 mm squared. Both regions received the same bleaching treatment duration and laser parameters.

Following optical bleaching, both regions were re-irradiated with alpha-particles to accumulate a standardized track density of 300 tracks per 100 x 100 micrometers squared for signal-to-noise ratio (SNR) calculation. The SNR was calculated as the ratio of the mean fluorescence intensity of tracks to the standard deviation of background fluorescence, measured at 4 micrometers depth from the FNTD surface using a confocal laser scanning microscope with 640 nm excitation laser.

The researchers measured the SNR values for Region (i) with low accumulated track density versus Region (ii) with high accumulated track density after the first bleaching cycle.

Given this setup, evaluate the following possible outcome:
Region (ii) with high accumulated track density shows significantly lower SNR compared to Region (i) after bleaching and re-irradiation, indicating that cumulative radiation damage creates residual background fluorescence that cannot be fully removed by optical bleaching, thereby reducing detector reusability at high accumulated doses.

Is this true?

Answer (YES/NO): NO